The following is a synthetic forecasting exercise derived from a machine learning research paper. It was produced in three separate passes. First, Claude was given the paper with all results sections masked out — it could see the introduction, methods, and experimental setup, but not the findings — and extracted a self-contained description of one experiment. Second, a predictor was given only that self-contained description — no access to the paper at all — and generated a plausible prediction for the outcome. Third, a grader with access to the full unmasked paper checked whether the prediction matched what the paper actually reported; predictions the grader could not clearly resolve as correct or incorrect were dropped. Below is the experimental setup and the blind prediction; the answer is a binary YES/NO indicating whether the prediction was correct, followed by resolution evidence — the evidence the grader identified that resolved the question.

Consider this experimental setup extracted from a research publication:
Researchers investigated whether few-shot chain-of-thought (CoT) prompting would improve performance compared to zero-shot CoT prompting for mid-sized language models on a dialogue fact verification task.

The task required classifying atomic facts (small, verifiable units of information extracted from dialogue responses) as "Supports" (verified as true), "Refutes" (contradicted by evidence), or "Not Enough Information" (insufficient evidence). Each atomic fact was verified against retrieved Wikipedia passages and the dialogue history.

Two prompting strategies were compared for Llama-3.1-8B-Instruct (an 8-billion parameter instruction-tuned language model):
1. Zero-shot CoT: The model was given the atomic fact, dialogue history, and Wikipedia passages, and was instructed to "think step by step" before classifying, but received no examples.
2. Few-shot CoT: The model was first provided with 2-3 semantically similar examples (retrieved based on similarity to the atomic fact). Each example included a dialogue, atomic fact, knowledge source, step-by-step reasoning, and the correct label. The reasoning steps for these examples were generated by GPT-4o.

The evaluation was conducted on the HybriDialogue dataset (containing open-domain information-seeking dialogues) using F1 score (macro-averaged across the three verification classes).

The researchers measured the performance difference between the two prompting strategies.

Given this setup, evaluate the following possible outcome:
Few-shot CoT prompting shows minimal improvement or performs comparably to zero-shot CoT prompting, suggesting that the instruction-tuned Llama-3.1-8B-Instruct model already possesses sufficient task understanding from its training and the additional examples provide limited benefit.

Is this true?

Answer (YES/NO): NO